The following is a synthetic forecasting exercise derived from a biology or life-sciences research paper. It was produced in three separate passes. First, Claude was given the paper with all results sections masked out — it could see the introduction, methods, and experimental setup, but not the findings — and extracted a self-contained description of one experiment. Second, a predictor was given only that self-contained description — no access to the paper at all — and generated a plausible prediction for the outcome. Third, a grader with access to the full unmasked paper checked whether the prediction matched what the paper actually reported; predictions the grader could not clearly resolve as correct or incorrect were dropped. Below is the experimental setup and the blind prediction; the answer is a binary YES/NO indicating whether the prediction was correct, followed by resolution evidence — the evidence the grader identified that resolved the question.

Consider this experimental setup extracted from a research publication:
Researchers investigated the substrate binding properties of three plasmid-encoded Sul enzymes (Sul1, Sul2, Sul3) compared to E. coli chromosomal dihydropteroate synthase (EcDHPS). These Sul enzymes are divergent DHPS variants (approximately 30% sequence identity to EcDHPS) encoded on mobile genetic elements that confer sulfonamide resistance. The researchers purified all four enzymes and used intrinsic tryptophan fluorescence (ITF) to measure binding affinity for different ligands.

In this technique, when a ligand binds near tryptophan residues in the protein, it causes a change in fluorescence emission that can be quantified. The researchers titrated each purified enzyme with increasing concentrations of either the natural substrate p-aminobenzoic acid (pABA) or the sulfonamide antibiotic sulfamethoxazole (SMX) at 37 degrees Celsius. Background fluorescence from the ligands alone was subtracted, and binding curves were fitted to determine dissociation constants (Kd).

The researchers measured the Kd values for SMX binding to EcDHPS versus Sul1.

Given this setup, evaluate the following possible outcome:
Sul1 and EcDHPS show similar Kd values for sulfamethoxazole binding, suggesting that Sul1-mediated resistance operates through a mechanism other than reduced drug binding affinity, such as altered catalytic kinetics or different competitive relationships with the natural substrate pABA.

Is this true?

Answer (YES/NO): NO